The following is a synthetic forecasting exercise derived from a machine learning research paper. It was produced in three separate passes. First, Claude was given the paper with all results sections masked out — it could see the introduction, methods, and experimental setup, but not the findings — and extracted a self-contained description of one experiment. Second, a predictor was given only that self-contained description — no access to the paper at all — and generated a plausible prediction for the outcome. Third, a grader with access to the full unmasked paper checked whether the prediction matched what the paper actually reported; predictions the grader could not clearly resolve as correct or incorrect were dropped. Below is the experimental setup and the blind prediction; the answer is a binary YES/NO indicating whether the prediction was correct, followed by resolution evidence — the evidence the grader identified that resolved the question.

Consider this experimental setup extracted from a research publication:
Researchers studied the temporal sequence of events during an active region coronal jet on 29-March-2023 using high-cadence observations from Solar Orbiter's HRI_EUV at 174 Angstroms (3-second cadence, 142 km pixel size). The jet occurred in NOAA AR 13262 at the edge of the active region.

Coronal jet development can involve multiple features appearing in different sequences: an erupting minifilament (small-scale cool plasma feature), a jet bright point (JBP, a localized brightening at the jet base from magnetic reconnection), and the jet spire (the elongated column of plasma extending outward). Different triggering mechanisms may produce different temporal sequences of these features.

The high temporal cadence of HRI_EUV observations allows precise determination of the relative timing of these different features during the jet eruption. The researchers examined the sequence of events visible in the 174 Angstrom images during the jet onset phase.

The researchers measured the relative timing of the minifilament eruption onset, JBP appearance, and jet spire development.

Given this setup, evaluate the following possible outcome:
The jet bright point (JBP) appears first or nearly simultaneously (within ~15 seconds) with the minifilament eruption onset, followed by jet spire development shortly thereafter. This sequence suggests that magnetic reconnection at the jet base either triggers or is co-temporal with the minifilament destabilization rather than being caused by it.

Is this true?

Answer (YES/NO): NO